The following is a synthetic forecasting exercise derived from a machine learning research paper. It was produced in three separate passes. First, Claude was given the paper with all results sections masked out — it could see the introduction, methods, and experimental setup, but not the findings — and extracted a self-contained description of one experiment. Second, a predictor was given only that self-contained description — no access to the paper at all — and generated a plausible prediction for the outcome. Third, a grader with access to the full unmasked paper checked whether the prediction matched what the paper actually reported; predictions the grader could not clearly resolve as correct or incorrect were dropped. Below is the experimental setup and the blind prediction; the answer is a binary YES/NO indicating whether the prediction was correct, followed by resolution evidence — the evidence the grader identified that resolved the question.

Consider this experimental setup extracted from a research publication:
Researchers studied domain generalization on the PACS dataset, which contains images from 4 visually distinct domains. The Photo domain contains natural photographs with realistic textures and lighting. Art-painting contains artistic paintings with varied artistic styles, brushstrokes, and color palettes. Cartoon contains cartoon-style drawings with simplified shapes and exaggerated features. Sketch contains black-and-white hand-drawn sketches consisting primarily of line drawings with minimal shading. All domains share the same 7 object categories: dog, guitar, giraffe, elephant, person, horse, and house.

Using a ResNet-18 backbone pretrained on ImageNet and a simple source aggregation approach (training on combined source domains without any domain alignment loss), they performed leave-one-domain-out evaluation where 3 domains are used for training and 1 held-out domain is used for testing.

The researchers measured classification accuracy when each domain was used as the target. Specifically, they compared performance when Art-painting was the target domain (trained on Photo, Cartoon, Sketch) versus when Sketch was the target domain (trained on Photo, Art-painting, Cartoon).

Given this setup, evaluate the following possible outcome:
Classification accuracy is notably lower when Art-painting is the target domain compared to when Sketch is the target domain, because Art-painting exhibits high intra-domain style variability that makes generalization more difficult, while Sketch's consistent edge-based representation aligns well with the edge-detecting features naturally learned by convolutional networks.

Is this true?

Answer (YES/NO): NO